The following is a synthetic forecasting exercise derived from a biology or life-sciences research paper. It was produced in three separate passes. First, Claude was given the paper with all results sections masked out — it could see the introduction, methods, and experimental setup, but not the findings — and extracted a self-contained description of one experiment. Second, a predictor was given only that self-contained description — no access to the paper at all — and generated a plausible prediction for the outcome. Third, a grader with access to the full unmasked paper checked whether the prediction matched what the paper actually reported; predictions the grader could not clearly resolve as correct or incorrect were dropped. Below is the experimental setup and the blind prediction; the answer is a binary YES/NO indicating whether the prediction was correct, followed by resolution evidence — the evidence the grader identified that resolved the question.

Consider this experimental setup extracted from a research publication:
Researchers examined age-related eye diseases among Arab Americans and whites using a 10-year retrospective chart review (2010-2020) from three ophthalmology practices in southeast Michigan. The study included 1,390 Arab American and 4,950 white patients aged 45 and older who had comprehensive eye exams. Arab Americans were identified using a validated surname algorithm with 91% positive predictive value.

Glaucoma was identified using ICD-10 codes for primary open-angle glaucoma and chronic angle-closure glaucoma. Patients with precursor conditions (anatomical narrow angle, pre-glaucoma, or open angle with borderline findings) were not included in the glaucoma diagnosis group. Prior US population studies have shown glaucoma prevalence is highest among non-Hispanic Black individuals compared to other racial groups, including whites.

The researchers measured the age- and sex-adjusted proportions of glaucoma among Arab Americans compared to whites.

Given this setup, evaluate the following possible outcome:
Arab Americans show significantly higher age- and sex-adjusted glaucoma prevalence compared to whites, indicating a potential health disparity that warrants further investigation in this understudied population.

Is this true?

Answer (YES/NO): YES